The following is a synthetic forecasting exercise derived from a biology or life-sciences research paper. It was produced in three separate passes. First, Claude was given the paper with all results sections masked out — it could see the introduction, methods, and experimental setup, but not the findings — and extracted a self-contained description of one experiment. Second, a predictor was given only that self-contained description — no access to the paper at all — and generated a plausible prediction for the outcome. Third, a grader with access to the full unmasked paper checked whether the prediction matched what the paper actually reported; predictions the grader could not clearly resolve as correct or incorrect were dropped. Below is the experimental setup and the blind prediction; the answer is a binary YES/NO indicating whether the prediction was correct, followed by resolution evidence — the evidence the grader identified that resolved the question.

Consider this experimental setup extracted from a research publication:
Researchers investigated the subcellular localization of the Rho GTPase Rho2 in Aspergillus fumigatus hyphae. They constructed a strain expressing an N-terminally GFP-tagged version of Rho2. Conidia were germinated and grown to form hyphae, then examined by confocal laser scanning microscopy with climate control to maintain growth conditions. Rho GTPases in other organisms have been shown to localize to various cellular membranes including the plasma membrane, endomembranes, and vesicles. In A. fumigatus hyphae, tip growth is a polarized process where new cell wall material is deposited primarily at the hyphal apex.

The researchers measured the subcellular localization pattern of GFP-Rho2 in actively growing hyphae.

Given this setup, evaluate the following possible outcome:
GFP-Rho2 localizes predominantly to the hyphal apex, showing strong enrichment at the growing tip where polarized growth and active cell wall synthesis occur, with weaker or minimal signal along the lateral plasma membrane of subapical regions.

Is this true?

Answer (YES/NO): NO